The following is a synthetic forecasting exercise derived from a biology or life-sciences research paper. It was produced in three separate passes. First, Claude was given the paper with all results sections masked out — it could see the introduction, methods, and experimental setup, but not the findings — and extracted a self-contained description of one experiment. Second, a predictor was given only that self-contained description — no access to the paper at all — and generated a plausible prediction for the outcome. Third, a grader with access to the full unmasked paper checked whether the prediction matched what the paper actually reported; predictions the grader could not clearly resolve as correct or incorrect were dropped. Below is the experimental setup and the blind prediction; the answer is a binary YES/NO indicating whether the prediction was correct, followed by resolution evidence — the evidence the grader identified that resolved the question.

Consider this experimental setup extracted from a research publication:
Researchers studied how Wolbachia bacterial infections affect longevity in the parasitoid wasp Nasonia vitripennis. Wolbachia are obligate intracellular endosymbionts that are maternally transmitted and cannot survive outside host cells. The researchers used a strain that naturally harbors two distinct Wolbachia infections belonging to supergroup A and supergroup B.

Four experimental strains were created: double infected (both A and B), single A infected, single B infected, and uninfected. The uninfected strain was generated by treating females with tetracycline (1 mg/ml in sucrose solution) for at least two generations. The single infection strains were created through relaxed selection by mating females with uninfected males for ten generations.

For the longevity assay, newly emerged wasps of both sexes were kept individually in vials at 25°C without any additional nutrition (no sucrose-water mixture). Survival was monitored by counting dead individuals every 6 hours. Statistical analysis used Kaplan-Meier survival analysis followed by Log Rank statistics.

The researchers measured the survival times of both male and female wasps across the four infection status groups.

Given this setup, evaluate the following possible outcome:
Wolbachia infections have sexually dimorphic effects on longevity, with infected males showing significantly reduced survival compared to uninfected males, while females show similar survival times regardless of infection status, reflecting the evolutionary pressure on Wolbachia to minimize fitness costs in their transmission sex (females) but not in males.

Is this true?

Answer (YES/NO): NO